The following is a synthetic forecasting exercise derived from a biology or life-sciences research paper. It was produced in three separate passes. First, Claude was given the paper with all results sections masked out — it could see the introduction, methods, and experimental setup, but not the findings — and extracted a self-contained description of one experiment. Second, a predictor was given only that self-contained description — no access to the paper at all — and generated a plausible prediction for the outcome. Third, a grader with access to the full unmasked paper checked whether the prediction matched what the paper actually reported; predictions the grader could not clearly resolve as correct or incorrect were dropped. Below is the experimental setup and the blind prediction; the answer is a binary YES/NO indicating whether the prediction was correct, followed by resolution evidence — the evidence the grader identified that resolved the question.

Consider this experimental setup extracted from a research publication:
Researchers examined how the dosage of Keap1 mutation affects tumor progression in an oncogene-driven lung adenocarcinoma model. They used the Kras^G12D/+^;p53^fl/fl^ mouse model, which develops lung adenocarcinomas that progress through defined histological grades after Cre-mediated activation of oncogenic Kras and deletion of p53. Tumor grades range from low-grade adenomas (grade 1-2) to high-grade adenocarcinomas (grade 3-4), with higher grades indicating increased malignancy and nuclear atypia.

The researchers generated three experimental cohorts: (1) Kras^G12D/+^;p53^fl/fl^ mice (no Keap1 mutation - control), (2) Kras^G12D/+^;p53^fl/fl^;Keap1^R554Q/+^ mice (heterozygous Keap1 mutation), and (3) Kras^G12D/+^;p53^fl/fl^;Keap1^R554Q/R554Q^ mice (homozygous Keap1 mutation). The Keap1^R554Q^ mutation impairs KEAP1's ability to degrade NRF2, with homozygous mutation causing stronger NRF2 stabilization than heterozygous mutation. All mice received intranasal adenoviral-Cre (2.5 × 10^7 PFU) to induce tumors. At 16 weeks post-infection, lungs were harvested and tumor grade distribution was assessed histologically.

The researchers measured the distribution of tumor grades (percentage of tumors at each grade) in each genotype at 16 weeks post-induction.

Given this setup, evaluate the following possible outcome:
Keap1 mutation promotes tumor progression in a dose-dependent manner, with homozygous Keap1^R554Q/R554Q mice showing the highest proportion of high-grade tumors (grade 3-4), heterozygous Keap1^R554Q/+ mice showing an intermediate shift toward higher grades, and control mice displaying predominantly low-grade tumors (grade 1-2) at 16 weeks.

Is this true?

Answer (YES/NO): NO